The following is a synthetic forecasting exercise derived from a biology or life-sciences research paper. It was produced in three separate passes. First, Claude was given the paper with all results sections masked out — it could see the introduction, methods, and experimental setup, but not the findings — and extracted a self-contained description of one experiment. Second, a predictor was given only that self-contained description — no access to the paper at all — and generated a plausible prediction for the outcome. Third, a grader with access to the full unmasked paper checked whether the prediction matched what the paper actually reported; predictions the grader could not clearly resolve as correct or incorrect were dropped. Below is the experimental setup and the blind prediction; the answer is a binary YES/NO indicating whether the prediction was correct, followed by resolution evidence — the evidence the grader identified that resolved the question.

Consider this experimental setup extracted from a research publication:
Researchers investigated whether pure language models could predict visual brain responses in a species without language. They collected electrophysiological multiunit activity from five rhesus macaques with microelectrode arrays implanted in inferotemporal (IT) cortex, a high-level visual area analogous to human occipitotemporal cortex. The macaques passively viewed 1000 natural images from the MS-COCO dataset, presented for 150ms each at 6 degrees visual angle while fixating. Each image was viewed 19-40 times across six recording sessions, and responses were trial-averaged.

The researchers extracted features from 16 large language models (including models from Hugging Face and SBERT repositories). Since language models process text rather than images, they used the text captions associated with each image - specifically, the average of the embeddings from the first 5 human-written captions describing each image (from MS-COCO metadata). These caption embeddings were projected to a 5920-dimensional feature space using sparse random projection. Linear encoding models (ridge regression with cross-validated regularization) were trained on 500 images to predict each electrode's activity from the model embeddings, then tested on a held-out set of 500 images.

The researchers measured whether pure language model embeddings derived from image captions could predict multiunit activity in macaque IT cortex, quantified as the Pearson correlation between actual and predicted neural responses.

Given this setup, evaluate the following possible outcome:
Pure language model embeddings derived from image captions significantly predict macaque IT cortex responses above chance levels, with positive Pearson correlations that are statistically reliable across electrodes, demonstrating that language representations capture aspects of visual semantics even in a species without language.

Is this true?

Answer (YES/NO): YES